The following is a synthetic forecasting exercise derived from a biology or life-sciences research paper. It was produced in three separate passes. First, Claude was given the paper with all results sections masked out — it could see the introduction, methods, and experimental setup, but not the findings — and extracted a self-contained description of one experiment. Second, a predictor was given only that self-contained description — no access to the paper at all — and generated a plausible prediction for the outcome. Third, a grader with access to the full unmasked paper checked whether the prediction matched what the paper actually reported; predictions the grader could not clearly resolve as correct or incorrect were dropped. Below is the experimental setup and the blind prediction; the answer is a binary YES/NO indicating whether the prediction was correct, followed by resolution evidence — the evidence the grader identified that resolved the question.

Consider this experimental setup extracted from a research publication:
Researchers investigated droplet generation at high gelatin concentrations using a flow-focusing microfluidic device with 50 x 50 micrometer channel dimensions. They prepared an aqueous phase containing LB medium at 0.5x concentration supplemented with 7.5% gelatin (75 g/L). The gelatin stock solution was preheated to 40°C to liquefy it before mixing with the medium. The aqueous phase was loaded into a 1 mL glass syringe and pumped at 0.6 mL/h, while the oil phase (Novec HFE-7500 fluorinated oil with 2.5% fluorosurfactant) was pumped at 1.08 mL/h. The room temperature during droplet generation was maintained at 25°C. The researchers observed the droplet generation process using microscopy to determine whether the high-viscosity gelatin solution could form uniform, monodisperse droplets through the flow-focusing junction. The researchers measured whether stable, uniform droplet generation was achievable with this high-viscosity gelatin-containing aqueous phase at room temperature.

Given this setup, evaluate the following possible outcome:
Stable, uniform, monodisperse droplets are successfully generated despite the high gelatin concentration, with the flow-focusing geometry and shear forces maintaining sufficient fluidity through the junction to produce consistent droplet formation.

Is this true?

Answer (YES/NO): YES